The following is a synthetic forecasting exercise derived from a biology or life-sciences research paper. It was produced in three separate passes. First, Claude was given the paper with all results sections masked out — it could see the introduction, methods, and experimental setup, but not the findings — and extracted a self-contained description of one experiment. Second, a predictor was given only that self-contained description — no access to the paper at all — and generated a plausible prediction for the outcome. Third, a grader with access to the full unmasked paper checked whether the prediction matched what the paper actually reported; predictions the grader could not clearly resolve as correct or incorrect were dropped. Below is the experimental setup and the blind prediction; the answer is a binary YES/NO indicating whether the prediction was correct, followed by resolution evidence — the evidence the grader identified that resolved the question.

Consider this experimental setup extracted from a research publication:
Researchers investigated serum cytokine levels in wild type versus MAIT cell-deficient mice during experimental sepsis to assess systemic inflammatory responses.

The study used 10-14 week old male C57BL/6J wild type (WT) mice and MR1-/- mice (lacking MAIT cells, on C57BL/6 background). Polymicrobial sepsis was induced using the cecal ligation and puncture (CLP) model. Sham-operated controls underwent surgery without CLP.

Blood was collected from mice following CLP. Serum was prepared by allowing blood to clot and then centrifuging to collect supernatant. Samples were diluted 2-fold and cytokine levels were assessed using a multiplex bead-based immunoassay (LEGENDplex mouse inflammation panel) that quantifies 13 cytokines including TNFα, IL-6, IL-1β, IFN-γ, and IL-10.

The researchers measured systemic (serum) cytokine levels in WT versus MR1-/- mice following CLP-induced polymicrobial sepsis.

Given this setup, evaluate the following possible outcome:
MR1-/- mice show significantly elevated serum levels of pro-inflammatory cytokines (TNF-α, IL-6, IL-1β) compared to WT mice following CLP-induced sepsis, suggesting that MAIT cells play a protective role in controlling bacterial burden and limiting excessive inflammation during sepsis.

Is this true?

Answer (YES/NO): NO